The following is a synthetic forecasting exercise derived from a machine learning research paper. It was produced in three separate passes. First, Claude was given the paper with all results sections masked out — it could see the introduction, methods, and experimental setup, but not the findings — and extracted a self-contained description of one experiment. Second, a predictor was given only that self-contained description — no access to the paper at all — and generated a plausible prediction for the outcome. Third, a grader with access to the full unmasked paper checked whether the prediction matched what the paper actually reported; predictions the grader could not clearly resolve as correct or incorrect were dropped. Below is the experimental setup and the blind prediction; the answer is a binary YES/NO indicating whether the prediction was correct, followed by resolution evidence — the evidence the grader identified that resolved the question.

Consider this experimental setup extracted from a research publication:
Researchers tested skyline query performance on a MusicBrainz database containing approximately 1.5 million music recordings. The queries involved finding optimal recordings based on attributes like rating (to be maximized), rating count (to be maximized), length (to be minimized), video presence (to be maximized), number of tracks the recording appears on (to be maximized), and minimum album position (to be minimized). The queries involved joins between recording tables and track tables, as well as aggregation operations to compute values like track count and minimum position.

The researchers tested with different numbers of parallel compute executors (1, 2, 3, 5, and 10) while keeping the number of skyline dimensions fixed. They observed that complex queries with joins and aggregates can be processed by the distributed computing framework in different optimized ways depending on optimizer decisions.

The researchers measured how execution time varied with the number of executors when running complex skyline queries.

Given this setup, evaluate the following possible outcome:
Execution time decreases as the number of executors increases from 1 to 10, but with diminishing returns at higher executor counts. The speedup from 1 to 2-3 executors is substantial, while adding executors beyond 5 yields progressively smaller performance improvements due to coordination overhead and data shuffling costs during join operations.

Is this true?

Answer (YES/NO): NO